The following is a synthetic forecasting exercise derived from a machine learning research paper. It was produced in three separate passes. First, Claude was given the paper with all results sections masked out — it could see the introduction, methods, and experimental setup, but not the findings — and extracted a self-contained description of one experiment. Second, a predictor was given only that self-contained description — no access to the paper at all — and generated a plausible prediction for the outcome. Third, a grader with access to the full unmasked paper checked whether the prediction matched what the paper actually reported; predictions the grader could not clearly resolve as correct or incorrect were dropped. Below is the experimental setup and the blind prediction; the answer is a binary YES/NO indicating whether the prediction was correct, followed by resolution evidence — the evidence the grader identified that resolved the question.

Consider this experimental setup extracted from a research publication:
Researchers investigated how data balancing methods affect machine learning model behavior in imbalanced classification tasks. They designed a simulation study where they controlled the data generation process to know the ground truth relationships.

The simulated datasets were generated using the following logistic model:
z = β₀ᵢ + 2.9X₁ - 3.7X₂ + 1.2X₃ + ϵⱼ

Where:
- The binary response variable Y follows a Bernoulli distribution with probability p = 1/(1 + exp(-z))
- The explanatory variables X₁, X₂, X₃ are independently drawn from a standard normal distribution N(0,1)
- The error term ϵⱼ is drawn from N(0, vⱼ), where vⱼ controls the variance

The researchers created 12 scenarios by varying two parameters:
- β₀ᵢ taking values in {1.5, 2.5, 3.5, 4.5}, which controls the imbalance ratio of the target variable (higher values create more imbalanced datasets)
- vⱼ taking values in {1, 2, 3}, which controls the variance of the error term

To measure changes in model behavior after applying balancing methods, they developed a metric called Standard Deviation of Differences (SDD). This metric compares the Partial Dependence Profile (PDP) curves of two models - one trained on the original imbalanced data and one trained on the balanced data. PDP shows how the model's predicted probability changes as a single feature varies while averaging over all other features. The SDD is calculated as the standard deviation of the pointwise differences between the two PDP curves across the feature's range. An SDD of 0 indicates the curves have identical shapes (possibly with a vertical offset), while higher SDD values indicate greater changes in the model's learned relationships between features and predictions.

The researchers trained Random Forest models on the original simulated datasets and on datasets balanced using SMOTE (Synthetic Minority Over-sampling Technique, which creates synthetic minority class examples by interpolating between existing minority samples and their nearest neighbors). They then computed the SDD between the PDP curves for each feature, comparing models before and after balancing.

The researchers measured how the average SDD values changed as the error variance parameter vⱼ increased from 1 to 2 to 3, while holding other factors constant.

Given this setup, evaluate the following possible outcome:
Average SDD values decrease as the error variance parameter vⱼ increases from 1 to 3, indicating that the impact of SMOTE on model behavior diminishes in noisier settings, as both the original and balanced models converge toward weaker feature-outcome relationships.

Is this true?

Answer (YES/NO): NO